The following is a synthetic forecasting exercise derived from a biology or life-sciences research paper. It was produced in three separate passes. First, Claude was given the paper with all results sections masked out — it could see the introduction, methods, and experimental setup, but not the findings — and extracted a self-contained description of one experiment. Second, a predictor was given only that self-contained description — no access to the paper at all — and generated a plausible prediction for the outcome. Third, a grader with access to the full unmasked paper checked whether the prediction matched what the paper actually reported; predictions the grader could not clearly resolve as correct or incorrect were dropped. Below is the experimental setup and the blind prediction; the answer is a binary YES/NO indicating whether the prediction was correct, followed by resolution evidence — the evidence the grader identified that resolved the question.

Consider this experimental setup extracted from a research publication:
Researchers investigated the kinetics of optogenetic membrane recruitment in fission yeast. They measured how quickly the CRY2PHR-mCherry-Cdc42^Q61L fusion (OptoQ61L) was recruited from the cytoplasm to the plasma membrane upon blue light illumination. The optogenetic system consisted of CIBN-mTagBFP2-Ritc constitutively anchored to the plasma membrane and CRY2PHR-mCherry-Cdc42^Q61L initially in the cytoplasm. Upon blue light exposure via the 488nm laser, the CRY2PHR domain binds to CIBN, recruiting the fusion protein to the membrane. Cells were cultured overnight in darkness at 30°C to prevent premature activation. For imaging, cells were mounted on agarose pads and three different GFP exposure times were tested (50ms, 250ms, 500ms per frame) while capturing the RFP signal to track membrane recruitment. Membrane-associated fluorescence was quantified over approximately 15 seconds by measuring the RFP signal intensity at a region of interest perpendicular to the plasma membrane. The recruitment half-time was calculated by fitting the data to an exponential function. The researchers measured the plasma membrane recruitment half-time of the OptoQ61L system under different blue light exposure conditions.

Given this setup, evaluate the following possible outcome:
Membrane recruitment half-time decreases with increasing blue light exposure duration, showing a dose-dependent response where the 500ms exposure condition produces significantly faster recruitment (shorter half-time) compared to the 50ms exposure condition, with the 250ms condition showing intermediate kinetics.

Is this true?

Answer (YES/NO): NO